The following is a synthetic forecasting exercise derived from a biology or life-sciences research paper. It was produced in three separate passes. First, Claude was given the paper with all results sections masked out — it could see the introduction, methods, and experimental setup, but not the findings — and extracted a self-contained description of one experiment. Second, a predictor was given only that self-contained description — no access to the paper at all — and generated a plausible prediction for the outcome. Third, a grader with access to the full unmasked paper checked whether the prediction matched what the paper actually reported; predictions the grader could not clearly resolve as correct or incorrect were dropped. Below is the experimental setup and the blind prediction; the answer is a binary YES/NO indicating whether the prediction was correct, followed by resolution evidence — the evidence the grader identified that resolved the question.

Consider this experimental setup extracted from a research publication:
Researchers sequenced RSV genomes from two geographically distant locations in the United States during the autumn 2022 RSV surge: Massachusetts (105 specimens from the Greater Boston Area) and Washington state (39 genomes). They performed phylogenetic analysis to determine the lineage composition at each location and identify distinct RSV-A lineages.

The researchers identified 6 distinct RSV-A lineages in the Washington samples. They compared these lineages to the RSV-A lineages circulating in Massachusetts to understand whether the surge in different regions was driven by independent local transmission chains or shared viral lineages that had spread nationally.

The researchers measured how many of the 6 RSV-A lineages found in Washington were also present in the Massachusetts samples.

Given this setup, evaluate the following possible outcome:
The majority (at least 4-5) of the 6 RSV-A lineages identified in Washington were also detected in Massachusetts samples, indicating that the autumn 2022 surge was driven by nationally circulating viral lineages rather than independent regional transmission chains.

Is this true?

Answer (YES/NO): YES